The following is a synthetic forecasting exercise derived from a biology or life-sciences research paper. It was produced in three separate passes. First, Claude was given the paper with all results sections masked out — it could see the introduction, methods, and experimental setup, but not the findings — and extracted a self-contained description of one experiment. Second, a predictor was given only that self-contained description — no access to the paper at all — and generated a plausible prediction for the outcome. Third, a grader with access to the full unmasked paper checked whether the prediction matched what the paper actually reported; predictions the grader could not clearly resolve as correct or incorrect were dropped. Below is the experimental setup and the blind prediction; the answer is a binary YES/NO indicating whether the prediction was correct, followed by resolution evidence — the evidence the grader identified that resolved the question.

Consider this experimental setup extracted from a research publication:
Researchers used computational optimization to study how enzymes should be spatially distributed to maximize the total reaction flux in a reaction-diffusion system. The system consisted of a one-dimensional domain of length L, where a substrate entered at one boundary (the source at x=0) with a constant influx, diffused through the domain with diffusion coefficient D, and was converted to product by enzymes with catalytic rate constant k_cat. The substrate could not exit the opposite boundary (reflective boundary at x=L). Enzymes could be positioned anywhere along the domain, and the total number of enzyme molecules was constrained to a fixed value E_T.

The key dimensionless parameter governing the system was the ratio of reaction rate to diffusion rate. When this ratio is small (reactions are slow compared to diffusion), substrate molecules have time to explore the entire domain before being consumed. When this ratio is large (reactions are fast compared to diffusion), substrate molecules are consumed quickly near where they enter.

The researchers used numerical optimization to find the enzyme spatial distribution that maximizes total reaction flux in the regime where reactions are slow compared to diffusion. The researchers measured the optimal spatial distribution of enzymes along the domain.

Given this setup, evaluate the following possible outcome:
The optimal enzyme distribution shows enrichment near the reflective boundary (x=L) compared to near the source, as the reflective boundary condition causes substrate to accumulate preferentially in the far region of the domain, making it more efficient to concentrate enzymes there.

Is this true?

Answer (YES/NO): NO